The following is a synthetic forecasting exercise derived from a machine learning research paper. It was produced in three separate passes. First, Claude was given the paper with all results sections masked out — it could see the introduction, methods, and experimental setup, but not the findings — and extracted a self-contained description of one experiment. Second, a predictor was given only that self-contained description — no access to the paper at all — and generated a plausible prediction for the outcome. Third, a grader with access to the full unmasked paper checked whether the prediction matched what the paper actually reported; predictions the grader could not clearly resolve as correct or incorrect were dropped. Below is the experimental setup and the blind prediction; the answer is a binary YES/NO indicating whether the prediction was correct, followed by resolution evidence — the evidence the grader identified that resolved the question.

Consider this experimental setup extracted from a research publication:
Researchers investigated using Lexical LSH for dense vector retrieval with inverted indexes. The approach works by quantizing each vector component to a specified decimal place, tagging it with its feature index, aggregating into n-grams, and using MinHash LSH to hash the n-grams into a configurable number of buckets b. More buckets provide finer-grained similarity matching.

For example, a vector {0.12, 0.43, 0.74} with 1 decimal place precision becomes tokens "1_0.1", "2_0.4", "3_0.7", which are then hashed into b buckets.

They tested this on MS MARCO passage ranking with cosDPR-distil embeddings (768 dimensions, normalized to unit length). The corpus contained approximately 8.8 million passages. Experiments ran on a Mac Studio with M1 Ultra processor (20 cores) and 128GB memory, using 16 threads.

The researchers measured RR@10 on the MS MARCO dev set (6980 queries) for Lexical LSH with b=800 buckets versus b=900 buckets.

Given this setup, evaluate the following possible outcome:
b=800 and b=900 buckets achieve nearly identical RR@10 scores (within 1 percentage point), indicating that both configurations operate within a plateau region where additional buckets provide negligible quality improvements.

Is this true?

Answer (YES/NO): YES